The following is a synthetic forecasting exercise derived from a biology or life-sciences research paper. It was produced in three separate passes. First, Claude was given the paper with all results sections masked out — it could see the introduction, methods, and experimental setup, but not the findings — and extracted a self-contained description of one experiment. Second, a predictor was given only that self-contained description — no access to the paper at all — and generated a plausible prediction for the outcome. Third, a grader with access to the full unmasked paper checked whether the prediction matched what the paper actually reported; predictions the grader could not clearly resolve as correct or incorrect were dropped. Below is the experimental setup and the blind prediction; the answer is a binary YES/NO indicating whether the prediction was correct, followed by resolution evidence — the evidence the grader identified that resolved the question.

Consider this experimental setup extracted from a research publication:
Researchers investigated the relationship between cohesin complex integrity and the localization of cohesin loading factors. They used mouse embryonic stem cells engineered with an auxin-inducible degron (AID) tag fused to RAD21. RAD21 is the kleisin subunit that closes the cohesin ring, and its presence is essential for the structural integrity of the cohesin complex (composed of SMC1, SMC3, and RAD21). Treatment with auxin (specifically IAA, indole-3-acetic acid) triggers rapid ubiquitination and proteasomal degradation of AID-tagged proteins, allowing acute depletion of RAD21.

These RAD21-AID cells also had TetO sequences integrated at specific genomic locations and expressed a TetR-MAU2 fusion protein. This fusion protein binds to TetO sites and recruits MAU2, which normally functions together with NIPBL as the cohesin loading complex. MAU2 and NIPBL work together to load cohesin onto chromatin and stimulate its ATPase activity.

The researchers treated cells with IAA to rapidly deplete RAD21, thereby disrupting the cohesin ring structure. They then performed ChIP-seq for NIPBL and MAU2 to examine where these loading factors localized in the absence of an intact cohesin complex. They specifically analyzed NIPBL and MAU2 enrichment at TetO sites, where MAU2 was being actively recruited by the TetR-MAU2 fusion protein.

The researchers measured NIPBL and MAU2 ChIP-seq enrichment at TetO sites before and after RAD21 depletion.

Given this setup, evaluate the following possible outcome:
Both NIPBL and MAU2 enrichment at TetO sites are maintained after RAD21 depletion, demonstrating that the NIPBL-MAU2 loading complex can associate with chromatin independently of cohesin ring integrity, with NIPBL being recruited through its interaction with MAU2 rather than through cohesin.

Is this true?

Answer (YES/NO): YES